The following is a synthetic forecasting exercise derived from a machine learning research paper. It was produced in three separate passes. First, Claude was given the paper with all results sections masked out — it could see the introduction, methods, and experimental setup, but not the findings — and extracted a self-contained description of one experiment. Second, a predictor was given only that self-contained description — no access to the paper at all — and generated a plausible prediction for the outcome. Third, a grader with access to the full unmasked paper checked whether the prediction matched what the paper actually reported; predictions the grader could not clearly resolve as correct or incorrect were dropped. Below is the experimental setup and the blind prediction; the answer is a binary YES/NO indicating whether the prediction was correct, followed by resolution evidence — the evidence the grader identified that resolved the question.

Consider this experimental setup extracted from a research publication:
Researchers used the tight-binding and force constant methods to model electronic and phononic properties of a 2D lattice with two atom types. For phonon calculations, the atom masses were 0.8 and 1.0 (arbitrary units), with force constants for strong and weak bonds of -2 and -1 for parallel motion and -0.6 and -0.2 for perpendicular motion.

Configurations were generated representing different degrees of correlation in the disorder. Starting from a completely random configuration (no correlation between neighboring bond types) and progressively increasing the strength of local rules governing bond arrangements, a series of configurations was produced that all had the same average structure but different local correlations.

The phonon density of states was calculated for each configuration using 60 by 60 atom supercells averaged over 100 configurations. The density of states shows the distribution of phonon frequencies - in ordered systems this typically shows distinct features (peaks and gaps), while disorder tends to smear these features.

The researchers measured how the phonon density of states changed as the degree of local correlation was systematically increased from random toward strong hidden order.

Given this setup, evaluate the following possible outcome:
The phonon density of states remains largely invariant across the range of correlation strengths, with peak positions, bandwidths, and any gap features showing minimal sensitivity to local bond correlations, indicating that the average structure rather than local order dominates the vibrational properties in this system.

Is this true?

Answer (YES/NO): NO